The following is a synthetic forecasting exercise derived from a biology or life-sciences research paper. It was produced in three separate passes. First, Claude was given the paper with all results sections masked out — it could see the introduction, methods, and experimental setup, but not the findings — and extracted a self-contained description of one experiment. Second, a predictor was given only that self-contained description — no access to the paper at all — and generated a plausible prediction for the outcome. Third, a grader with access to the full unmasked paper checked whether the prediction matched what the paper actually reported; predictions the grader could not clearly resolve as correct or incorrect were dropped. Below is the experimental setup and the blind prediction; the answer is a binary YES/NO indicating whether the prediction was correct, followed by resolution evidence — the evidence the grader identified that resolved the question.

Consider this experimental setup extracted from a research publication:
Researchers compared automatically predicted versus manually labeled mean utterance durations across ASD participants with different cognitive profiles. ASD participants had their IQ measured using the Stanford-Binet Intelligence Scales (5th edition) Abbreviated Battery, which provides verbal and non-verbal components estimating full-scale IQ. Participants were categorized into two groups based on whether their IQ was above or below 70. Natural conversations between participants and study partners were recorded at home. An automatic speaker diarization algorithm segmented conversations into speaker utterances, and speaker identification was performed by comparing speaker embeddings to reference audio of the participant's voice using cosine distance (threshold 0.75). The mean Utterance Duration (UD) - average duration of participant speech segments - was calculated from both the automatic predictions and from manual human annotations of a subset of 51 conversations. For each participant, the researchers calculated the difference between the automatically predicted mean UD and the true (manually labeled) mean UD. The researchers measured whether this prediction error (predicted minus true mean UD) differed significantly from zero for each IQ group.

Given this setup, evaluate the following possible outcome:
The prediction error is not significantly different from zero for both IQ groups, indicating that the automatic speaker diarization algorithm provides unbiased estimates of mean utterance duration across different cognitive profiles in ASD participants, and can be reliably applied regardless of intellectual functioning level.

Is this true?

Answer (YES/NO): NO